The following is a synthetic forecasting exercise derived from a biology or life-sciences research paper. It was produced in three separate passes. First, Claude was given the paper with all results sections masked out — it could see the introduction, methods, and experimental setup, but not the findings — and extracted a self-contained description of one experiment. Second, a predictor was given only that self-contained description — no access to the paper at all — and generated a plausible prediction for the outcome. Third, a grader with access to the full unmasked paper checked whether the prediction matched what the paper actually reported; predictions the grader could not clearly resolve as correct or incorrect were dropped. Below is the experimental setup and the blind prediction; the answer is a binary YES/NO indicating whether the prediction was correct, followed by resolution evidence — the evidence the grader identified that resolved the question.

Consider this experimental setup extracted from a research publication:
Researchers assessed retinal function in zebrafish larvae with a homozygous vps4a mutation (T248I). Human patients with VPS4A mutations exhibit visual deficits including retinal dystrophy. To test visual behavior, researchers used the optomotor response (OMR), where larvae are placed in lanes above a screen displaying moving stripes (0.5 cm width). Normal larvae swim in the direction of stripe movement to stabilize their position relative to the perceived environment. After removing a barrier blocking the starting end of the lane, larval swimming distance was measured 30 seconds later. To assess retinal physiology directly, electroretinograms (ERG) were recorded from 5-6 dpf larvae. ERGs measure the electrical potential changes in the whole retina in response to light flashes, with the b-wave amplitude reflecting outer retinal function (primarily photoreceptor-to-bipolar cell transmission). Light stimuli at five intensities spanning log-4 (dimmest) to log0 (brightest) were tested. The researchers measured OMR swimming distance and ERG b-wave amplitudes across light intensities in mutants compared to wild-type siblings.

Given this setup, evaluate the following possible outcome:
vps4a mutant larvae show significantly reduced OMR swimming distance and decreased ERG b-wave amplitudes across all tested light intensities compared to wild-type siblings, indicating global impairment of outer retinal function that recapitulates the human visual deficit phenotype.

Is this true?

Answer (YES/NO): NO